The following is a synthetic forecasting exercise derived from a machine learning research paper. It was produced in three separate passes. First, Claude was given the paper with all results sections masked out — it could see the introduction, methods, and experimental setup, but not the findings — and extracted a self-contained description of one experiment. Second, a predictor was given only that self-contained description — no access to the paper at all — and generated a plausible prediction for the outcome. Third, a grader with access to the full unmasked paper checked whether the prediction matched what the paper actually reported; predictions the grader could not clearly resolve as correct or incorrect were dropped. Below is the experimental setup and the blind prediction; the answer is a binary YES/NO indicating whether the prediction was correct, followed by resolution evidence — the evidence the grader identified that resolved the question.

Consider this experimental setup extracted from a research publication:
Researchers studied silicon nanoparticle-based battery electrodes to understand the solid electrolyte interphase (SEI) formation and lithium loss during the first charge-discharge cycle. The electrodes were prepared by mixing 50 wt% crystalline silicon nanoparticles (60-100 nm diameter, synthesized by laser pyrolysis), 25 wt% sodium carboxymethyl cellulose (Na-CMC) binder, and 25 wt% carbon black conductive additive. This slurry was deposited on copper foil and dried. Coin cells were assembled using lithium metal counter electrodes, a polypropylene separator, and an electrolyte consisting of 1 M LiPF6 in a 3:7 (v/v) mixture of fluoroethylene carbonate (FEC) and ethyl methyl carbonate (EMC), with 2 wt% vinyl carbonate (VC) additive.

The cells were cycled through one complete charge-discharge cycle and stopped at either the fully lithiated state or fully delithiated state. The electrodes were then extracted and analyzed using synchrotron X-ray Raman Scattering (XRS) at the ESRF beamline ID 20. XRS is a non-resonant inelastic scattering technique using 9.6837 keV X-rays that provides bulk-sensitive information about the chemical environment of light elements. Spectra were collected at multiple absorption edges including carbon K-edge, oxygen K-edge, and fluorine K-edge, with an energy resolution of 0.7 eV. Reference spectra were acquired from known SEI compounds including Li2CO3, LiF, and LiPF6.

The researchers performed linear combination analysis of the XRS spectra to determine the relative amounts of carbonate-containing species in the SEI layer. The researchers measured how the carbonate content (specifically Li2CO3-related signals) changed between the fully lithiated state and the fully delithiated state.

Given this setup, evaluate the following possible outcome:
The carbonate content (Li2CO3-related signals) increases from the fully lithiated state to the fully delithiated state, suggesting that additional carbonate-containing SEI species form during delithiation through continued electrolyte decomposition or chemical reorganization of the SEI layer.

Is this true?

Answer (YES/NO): NO